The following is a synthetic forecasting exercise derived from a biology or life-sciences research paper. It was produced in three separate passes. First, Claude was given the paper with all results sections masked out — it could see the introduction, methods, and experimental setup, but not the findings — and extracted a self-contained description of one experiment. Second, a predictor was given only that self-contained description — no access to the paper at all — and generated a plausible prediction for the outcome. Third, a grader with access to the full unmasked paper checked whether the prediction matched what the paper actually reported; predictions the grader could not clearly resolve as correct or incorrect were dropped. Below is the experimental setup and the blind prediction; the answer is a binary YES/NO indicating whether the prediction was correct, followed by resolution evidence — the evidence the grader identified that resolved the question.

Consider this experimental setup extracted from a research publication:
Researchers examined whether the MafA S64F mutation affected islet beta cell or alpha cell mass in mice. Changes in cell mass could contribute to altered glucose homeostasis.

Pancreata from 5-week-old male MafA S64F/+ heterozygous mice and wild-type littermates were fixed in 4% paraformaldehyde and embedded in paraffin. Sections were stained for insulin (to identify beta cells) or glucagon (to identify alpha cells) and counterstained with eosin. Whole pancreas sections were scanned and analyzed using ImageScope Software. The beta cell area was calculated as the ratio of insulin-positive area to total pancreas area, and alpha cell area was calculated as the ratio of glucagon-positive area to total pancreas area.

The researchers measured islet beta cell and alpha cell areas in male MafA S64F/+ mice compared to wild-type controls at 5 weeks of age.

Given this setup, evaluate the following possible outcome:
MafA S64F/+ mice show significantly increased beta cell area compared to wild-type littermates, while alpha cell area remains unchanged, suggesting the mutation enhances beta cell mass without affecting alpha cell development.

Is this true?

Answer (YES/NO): NO